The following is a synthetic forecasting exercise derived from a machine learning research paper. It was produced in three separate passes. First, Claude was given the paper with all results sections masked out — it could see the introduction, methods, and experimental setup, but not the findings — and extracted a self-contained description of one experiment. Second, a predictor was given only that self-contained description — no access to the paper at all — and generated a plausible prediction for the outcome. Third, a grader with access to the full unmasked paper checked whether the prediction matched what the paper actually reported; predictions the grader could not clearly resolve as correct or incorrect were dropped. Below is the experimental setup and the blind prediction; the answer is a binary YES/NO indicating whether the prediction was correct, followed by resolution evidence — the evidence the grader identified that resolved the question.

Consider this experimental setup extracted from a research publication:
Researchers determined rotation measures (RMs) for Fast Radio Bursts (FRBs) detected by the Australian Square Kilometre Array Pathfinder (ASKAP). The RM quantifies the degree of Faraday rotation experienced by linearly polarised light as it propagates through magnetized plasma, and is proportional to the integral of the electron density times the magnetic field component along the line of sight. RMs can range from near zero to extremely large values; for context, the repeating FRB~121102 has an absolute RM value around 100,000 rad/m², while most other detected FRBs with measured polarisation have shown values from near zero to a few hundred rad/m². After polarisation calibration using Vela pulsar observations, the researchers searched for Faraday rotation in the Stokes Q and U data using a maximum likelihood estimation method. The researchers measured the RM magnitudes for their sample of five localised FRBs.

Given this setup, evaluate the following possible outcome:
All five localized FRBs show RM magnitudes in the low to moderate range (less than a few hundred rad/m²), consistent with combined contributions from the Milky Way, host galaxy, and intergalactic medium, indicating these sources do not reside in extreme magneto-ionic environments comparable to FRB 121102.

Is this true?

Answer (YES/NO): NO